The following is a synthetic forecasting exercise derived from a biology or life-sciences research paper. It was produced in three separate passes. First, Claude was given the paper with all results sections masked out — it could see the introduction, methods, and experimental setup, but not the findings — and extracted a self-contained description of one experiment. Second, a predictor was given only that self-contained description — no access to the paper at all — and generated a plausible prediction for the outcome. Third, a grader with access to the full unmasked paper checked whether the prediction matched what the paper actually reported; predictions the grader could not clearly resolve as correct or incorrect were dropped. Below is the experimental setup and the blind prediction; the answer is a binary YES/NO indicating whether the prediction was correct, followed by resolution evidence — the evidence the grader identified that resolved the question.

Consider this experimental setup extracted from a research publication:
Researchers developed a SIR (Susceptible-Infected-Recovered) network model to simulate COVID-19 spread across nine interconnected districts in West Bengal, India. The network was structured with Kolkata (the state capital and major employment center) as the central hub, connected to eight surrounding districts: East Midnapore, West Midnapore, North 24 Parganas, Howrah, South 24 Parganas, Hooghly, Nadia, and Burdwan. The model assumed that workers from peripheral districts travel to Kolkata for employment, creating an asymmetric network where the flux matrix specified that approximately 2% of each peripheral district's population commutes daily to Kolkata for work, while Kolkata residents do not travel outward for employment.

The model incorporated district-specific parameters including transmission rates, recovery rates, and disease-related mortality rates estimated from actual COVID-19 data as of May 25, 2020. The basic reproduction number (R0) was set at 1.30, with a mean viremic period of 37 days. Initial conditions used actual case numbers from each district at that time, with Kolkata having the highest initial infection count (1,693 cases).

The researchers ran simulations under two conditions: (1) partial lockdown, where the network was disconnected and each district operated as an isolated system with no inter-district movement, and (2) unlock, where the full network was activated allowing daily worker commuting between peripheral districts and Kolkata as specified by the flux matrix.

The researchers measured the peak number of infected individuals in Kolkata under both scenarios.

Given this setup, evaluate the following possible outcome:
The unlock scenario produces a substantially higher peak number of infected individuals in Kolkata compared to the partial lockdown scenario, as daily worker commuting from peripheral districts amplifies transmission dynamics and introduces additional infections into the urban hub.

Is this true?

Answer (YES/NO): NO